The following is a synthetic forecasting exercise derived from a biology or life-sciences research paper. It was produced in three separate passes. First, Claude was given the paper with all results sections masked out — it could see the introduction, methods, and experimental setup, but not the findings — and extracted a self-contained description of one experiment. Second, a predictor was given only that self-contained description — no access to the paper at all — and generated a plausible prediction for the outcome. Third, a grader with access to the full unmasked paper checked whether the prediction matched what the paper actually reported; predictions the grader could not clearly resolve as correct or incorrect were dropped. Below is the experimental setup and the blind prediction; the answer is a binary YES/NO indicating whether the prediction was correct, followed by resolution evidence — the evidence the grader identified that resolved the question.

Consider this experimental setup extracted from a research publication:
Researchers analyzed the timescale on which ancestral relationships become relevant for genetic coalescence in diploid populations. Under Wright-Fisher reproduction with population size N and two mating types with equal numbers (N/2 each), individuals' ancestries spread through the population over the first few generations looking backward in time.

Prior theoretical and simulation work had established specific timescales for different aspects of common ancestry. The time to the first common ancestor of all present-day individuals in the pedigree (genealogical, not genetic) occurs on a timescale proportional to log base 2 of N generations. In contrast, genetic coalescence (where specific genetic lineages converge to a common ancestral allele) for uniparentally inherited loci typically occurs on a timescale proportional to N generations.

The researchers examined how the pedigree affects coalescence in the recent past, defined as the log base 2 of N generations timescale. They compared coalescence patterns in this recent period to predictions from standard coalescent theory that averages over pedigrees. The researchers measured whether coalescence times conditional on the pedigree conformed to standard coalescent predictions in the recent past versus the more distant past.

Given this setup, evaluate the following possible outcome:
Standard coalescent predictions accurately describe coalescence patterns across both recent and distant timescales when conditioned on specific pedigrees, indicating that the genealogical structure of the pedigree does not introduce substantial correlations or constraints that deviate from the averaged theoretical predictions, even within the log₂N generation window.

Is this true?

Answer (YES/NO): NO